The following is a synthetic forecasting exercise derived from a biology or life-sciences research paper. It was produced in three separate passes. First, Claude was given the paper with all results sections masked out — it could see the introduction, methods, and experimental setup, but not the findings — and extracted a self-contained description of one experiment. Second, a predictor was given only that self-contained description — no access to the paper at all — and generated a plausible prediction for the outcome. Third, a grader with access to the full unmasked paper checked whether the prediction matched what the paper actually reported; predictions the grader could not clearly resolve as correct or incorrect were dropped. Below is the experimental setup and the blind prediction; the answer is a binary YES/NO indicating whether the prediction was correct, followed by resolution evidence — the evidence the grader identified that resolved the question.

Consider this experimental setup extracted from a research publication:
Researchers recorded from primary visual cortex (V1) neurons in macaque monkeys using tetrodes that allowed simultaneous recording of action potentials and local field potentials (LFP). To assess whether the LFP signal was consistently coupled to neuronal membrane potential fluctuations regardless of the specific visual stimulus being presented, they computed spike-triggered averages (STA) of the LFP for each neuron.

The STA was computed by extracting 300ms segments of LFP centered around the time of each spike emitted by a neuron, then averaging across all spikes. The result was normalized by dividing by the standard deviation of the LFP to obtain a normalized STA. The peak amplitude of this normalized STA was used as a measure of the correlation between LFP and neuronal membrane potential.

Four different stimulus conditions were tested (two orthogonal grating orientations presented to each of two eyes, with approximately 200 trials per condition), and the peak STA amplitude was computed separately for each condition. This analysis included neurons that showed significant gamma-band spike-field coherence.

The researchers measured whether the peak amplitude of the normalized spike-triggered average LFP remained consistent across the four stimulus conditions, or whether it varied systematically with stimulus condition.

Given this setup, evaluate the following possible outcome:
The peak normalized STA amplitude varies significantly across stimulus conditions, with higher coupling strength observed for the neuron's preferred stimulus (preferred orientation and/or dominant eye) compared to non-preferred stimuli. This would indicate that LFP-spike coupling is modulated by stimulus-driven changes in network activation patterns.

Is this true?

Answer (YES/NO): NO